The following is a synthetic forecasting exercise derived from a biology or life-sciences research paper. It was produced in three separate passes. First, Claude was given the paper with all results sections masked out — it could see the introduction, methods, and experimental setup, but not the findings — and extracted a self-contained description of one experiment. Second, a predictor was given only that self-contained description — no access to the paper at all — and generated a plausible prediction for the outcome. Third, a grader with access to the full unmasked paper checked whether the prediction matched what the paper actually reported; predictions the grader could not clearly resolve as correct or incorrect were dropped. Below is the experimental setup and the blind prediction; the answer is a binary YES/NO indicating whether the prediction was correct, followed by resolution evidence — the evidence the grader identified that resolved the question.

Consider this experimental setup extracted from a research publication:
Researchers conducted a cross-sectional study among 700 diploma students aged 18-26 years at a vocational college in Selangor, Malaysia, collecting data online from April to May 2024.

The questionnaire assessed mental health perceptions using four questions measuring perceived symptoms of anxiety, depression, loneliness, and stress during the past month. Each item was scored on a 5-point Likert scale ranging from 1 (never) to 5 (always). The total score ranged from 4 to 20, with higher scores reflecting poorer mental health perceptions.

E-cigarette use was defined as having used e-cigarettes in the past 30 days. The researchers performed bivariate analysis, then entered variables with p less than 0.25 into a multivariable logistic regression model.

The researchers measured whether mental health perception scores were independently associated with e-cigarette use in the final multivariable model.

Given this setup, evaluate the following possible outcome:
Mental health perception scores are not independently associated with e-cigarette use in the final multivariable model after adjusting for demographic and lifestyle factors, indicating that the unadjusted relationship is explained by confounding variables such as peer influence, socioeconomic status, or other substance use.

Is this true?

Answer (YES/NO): YES